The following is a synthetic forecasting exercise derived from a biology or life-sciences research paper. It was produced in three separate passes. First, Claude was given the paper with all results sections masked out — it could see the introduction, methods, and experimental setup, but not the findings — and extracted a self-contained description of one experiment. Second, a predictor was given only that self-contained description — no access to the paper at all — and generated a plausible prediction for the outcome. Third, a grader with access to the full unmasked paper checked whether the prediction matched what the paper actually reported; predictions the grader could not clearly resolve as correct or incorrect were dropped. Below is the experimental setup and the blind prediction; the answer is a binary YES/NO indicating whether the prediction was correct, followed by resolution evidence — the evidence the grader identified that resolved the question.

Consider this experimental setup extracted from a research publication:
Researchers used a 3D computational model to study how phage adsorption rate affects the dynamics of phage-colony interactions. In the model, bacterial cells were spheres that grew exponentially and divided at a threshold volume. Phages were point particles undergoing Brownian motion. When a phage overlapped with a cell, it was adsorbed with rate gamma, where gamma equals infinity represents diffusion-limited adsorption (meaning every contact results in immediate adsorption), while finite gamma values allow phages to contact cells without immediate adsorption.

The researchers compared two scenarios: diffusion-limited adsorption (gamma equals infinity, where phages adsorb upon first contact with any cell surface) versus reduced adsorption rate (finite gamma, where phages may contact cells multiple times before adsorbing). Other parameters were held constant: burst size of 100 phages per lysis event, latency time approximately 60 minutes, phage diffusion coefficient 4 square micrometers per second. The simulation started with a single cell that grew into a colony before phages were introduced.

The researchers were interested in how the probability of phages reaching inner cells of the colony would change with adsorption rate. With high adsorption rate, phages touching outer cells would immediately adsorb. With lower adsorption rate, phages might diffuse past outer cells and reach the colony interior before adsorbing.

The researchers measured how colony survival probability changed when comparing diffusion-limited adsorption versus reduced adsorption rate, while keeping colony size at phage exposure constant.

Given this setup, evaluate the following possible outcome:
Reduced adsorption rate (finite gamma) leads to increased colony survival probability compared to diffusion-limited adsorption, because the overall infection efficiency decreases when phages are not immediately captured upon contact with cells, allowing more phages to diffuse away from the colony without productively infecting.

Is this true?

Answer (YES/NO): NO